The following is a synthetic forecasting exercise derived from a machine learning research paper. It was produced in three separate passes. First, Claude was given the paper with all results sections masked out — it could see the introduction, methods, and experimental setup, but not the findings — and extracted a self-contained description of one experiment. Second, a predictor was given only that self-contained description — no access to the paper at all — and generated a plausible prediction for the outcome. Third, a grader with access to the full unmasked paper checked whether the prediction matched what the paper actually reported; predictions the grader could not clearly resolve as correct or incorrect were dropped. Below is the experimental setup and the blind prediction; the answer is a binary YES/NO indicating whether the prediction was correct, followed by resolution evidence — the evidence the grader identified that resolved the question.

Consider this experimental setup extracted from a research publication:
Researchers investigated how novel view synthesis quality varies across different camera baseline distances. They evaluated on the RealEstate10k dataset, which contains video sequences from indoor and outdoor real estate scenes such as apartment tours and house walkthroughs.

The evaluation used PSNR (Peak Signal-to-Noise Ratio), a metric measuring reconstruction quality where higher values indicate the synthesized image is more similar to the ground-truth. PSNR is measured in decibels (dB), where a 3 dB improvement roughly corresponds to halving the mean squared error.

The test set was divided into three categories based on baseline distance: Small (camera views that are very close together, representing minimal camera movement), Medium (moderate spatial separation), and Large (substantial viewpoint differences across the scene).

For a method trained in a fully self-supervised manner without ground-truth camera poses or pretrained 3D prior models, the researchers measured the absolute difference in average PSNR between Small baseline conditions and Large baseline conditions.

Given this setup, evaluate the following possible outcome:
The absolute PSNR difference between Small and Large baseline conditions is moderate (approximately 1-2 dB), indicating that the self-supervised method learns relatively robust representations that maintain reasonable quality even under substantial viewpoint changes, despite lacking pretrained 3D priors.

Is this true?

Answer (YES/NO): NO